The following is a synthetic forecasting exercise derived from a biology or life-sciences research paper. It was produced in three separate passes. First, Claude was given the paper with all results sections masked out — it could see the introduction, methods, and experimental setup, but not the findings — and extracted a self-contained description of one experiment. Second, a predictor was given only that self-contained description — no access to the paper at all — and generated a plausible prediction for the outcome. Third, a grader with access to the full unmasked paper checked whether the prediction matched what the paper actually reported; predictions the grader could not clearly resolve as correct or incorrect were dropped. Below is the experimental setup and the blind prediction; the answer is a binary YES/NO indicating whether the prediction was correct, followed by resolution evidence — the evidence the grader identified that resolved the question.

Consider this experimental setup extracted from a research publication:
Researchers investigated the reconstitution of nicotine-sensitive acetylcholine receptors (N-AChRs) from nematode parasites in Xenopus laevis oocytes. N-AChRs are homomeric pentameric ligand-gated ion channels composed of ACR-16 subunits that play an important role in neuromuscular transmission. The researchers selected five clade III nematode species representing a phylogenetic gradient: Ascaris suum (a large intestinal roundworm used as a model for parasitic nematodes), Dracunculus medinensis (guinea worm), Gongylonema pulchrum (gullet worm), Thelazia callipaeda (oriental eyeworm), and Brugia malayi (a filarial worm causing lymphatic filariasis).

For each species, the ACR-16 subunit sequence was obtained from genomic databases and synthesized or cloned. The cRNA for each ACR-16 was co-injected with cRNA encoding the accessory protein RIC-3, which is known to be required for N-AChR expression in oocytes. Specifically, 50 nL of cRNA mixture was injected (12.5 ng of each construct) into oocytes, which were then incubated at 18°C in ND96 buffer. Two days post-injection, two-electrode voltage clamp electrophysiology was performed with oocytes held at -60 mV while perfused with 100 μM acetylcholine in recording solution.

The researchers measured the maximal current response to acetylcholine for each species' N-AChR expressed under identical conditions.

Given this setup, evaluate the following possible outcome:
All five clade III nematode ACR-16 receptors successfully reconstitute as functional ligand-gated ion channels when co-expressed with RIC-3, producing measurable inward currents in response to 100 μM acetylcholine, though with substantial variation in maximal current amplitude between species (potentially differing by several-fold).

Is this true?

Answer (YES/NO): NO